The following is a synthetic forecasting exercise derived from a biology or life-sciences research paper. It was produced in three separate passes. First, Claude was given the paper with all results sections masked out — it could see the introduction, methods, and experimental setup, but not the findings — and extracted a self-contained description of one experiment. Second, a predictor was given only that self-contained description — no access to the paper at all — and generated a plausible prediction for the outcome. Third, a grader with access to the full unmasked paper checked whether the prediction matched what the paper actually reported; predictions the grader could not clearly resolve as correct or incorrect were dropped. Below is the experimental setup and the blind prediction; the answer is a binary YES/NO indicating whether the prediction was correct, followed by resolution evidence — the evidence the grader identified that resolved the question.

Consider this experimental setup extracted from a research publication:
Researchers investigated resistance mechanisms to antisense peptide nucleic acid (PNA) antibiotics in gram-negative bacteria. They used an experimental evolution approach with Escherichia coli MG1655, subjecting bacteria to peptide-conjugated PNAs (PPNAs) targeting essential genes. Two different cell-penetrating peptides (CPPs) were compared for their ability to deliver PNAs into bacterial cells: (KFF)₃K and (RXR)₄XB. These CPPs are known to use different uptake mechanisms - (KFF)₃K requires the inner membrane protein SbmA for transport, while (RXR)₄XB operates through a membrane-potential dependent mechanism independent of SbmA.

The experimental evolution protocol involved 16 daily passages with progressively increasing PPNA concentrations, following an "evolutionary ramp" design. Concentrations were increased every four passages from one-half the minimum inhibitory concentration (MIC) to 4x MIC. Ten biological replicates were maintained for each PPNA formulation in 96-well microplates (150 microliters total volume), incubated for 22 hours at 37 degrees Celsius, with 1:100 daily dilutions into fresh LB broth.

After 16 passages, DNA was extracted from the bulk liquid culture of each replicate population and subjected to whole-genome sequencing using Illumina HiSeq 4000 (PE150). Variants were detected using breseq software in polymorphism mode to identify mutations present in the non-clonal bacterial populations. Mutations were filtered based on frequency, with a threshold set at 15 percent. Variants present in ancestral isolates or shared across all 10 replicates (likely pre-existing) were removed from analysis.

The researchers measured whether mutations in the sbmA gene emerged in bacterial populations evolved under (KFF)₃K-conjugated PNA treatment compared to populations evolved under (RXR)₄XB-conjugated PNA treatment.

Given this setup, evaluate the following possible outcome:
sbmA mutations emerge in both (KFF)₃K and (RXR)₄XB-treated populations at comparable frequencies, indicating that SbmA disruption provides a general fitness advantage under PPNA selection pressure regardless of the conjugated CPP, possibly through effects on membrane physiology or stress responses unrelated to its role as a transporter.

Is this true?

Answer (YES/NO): NO